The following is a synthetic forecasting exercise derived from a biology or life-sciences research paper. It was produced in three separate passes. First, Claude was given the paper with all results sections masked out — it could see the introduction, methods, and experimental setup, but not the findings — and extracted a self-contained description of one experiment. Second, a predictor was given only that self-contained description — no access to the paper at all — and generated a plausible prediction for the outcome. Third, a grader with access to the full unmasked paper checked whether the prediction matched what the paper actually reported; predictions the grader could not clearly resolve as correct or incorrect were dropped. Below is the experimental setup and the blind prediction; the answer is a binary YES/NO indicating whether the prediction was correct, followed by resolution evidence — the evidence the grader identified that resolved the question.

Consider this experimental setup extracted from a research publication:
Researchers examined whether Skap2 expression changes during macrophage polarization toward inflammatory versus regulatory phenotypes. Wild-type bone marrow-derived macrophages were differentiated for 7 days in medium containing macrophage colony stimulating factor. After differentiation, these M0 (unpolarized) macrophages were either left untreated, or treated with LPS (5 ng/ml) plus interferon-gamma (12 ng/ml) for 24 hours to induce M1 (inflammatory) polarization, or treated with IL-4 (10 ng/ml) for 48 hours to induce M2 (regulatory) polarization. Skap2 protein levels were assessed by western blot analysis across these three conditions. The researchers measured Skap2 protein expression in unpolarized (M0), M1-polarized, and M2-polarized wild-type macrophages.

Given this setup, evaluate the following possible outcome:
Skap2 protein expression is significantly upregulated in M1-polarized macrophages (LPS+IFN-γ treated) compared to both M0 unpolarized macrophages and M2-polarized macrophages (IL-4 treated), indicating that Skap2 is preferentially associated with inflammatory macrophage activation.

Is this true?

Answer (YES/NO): NO